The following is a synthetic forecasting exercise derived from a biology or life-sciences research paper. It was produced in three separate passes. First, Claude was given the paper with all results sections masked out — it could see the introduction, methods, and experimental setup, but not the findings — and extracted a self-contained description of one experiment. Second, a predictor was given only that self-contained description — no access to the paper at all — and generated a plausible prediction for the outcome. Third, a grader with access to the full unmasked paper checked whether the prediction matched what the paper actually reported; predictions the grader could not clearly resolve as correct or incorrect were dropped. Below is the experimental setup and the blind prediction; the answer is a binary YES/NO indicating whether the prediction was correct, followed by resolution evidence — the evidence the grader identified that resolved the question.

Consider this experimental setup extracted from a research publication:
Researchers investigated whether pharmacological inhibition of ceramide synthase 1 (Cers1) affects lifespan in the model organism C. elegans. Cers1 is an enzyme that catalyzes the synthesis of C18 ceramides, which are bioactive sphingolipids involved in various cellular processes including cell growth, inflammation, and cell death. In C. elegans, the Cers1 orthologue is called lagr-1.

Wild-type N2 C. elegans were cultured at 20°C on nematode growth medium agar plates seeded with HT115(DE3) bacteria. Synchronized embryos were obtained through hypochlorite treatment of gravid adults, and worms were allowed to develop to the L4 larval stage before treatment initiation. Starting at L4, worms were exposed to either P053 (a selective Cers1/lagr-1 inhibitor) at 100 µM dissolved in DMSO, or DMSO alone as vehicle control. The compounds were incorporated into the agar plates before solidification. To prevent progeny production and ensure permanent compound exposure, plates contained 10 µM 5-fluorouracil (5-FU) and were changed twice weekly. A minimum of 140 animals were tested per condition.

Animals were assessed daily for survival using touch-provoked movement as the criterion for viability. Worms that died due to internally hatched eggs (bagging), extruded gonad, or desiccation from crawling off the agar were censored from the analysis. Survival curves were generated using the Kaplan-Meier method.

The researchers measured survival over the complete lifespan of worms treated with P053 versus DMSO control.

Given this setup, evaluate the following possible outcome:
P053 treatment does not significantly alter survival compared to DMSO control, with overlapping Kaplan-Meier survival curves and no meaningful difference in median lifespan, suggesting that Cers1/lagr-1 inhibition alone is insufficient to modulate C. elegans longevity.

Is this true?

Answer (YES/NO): NO